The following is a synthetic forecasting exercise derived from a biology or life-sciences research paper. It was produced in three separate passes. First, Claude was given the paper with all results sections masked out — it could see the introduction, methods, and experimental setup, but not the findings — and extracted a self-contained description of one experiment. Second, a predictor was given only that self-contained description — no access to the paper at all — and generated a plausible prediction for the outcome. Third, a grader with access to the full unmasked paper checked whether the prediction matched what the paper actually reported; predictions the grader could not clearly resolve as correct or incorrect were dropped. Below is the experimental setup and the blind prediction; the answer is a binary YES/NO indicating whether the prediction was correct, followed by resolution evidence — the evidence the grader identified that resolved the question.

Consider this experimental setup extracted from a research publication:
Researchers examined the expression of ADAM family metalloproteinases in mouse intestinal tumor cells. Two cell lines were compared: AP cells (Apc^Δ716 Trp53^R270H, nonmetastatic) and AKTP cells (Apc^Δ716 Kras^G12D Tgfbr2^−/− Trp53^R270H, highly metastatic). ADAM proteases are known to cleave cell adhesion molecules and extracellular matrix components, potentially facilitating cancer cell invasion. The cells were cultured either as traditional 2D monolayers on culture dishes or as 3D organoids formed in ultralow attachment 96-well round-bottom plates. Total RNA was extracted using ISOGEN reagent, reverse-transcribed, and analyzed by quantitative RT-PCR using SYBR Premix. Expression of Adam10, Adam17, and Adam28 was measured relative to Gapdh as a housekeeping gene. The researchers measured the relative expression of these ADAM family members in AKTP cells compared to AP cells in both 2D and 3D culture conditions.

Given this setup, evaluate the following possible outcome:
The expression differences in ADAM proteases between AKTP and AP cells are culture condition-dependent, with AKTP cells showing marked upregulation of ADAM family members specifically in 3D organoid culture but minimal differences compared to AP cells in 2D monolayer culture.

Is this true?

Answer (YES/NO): NO